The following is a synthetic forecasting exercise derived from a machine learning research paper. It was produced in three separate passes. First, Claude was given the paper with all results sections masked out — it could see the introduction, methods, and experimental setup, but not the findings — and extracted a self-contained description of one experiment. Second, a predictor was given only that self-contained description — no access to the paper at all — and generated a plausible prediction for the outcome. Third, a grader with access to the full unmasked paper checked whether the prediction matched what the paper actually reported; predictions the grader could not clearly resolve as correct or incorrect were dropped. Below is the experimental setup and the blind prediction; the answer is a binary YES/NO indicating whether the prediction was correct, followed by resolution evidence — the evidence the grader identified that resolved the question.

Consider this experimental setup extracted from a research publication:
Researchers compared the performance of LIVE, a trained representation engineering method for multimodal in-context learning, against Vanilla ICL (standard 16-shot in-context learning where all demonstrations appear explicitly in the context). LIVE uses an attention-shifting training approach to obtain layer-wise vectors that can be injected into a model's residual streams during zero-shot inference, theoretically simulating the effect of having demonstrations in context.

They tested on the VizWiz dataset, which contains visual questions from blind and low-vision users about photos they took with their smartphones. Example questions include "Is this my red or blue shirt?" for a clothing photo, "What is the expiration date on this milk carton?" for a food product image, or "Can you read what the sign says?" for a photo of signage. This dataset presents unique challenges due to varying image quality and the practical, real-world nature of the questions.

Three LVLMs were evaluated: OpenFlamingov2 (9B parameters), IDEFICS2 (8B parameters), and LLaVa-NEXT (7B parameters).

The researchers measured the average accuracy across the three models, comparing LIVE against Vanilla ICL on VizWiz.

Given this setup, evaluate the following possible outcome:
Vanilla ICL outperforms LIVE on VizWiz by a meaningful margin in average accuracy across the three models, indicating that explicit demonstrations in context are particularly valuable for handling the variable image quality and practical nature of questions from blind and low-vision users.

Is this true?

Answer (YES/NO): YES